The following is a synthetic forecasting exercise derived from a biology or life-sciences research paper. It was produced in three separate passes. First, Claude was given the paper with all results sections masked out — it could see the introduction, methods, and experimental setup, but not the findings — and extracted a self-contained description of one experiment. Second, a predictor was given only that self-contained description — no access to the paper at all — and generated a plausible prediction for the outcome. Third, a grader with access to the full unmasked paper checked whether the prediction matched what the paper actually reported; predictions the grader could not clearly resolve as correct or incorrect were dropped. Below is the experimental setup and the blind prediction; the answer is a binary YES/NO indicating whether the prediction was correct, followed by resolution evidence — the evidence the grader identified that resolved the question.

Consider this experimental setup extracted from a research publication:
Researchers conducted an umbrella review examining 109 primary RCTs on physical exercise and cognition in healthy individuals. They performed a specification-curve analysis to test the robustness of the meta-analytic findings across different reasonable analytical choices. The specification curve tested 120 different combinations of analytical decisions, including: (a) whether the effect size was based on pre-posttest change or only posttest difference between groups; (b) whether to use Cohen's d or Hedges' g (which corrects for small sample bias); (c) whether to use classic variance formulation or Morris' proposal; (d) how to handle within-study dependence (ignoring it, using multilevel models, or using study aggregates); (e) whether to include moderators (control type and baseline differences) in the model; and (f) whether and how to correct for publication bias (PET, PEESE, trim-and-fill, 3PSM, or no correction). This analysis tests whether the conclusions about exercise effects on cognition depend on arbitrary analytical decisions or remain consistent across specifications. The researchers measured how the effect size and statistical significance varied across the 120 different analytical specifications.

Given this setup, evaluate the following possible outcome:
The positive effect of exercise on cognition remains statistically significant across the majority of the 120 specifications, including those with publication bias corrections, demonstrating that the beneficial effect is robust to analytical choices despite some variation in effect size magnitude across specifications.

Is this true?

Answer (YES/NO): NO